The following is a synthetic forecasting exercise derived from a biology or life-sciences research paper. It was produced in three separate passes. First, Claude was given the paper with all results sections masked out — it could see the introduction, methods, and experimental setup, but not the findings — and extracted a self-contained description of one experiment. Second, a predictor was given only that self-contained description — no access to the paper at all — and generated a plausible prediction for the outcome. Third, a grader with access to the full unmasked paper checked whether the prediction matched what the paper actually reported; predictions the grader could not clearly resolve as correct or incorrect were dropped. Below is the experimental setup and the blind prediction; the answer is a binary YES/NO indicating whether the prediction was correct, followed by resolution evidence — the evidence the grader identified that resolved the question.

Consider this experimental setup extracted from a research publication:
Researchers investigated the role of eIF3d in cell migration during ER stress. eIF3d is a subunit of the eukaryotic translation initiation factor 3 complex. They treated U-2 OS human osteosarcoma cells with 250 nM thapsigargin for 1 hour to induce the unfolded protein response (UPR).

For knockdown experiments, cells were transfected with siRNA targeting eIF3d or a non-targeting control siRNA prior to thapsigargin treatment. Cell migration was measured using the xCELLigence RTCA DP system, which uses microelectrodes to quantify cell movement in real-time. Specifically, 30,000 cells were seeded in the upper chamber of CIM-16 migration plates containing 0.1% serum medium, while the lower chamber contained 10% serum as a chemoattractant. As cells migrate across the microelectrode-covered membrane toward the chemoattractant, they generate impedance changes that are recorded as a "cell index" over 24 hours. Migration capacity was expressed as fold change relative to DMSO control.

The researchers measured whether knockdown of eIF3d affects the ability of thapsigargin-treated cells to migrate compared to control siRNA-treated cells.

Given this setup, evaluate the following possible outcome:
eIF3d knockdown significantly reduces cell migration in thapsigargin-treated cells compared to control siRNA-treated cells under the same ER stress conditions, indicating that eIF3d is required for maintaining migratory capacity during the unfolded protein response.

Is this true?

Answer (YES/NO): YES